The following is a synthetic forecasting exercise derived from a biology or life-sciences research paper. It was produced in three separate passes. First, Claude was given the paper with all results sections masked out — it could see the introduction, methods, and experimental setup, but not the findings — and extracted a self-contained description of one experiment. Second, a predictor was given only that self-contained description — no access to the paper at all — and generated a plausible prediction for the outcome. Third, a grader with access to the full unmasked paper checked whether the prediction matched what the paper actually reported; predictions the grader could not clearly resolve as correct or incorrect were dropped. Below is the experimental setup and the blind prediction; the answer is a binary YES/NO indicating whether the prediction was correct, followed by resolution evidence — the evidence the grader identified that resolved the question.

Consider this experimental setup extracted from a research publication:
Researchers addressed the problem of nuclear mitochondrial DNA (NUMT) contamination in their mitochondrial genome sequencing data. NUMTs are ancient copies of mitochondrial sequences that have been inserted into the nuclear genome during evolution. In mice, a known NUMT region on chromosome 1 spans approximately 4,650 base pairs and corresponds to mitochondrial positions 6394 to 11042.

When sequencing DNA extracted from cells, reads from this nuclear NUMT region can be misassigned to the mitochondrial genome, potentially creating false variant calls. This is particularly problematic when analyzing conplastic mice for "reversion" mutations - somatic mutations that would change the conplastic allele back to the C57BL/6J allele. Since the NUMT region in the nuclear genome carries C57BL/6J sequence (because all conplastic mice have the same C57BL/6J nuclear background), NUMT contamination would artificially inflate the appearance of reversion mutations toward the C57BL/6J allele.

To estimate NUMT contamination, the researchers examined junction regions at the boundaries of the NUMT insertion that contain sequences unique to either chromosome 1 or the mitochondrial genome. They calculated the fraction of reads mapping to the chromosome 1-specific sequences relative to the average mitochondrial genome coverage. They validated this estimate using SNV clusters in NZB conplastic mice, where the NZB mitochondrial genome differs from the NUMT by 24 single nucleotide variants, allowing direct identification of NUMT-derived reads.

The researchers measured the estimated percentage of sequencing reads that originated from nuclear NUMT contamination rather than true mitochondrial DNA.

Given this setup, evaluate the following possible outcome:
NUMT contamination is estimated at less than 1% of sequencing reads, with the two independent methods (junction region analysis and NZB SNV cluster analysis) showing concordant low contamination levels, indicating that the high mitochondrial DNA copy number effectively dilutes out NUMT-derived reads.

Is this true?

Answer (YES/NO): YES